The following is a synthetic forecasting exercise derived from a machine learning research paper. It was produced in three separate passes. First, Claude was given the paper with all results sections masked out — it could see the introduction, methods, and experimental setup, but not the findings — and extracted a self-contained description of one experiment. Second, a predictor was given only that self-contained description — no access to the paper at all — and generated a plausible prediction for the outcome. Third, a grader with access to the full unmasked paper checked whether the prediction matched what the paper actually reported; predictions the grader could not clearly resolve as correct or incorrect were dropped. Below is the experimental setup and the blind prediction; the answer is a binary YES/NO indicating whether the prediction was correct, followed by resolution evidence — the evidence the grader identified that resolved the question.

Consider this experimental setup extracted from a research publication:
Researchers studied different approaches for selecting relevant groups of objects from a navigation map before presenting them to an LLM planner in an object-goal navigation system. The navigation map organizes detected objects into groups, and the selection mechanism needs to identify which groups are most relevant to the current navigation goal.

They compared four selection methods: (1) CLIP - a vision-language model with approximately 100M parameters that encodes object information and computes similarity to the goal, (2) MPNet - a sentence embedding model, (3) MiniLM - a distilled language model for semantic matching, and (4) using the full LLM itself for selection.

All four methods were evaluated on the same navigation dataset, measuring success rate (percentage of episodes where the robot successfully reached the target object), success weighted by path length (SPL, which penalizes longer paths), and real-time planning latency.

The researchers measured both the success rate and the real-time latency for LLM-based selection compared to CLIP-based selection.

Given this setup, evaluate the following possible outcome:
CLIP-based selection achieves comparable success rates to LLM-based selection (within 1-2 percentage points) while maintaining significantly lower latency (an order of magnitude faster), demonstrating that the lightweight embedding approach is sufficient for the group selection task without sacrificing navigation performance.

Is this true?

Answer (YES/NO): YES